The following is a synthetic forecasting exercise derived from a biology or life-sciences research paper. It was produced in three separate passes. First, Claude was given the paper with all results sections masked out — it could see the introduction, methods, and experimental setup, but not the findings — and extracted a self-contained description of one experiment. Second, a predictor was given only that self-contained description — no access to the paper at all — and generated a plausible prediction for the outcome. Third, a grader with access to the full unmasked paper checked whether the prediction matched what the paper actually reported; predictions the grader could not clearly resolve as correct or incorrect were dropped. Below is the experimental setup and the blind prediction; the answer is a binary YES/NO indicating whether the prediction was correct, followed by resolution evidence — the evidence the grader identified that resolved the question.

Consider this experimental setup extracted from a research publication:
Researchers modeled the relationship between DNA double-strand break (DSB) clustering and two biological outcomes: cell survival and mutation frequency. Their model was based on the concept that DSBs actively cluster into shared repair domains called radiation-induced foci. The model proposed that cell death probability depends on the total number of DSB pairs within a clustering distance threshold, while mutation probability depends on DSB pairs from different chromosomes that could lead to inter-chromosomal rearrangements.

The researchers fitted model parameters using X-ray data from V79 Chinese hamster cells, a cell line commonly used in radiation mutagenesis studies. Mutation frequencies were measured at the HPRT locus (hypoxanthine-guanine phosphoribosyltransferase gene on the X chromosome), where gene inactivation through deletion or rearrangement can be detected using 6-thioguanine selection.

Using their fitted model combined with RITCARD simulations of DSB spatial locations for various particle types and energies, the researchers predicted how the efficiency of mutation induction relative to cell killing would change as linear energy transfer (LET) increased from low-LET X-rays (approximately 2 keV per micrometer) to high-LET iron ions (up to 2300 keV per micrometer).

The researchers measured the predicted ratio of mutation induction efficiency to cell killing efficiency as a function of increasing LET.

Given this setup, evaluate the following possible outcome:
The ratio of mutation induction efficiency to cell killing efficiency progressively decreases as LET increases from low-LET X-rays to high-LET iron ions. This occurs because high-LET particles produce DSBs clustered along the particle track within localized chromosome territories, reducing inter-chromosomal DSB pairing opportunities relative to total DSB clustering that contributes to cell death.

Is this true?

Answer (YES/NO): NO